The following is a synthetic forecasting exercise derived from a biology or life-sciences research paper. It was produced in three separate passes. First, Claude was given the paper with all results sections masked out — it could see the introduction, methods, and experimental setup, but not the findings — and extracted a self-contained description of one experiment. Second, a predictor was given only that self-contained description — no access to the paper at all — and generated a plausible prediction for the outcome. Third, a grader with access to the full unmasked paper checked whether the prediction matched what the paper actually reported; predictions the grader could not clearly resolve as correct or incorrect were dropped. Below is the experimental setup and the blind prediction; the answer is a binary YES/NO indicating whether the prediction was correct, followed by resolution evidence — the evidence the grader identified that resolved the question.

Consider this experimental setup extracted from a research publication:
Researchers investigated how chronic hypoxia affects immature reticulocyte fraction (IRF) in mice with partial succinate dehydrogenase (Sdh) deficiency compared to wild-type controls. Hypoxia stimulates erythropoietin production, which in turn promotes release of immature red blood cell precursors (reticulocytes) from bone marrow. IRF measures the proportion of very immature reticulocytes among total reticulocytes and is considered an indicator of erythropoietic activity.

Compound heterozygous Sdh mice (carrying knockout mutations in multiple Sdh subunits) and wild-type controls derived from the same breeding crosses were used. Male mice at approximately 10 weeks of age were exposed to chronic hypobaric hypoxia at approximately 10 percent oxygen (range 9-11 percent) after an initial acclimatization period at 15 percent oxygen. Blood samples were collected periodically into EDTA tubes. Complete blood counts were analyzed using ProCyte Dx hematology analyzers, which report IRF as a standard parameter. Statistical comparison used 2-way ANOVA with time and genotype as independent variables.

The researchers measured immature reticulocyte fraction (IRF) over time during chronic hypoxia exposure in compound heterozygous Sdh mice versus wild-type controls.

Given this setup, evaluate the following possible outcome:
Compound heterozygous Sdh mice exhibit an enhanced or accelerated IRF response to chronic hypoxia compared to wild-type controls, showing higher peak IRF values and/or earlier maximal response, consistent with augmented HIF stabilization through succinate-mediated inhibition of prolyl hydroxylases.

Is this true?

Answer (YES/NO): NO